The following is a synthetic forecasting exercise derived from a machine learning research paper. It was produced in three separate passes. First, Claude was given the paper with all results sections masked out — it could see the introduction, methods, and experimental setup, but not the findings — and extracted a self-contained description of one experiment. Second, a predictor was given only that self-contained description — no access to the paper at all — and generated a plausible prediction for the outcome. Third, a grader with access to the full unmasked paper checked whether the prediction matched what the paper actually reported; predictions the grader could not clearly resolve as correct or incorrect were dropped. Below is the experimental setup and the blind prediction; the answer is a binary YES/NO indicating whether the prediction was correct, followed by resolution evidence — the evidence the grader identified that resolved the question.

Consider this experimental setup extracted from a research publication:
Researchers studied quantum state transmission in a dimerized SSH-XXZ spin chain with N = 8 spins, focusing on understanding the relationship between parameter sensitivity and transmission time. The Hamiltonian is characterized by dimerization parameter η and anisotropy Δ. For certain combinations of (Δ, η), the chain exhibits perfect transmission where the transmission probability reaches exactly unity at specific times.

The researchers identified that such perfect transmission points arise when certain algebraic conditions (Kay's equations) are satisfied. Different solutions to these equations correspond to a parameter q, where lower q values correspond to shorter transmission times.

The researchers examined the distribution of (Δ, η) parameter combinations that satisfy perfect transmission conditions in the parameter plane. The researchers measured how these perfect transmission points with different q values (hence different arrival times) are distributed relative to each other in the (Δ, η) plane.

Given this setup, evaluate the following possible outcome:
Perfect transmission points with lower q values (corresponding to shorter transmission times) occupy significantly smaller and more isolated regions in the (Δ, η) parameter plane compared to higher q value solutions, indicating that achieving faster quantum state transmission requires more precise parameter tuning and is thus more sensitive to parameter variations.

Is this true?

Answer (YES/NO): NO